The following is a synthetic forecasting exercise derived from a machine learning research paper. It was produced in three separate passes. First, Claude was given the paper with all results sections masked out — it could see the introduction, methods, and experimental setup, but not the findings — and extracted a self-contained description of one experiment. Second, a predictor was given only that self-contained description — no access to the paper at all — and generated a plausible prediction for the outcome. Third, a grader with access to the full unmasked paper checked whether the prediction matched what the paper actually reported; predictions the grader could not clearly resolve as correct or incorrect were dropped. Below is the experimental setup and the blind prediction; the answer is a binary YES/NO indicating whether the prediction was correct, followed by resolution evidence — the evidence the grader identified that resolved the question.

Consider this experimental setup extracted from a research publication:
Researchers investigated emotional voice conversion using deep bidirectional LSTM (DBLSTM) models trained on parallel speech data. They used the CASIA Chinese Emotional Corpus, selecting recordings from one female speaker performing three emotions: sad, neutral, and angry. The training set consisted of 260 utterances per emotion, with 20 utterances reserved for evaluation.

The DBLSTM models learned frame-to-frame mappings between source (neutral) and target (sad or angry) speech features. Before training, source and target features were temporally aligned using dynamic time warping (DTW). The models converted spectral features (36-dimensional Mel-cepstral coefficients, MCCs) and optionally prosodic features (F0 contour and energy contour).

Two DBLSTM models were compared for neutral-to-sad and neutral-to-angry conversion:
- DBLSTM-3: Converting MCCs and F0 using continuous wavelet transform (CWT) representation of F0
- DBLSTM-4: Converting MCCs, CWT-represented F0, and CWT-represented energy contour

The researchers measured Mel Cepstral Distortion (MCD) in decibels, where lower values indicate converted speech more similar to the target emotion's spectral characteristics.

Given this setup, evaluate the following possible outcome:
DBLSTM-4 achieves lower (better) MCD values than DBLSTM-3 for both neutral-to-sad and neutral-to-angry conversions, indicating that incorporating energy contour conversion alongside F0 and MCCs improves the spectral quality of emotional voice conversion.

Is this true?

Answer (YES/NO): NO